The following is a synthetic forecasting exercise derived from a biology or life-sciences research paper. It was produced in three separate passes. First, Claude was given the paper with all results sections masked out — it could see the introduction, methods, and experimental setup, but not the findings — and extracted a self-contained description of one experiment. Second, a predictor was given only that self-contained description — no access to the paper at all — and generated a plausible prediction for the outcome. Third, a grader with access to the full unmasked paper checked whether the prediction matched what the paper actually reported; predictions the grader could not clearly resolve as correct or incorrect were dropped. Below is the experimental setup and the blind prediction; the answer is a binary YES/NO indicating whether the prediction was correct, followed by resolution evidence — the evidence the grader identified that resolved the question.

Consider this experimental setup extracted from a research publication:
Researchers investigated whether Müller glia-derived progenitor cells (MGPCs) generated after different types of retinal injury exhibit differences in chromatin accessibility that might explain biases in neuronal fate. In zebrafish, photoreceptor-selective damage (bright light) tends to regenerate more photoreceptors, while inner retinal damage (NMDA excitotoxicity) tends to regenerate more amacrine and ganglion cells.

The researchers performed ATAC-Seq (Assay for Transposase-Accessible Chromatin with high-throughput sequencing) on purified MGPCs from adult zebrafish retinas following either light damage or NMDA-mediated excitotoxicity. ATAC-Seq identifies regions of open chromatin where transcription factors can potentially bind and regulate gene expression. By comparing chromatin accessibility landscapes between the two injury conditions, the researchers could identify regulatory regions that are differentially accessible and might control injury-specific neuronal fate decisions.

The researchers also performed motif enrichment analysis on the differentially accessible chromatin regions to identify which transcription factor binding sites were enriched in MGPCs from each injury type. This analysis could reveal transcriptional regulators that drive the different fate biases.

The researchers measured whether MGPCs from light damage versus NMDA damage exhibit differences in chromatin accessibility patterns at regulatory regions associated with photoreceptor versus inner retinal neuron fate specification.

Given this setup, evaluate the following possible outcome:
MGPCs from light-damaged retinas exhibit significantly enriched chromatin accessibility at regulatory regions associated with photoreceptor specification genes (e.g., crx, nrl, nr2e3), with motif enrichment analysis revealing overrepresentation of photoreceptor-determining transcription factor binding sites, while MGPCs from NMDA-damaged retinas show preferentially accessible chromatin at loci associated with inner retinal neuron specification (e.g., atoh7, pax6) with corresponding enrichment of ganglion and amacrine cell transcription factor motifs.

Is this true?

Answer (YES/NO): NO